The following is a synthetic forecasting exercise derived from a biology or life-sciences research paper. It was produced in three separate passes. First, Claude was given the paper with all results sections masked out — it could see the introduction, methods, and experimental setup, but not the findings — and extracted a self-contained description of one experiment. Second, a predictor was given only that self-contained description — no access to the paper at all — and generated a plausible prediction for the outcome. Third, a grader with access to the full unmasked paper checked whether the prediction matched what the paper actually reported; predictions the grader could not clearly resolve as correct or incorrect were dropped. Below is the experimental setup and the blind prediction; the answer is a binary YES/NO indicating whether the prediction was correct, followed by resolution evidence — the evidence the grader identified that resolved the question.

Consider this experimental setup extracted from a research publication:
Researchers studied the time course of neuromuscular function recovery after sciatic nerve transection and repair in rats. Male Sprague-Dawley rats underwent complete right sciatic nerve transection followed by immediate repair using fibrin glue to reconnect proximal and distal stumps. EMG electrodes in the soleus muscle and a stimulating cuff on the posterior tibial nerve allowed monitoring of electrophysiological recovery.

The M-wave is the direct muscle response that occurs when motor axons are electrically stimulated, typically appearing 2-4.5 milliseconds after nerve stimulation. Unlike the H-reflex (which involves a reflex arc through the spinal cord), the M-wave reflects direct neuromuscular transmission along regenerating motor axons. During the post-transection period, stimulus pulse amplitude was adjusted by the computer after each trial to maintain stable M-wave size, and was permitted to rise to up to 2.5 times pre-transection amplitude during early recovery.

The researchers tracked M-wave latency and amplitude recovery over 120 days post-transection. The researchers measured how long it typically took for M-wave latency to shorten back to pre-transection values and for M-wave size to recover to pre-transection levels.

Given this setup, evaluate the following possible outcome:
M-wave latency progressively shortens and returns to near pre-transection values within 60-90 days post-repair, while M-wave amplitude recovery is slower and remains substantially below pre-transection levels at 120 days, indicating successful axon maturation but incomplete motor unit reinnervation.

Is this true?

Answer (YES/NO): NO